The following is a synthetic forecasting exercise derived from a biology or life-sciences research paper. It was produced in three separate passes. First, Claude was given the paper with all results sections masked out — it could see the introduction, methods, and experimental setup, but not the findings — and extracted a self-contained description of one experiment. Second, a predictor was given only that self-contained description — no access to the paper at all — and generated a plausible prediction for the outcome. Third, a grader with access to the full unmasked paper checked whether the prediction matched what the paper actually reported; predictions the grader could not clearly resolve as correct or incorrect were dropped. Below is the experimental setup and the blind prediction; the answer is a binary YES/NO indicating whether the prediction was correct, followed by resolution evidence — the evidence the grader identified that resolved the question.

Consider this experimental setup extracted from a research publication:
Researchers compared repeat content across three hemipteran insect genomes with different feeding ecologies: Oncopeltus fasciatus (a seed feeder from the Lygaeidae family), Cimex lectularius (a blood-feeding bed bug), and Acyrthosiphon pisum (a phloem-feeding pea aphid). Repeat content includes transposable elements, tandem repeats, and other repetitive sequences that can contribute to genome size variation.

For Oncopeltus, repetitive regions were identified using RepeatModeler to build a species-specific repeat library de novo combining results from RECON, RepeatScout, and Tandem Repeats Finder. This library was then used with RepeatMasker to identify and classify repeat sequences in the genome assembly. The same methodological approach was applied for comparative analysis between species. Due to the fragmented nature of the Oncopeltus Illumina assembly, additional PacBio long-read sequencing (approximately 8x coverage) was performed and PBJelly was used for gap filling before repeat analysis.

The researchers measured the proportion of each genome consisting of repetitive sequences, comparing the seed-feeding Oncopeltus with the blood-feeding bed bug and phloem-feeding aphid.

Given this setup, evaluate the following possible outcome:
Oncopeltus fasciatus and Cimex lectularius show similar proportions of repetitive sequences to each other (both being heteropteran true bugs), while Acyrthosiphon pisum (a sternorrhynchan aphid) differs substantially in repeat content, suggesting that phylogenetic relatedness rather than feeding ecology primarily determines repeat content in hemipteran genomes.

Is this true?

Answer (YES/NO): NO